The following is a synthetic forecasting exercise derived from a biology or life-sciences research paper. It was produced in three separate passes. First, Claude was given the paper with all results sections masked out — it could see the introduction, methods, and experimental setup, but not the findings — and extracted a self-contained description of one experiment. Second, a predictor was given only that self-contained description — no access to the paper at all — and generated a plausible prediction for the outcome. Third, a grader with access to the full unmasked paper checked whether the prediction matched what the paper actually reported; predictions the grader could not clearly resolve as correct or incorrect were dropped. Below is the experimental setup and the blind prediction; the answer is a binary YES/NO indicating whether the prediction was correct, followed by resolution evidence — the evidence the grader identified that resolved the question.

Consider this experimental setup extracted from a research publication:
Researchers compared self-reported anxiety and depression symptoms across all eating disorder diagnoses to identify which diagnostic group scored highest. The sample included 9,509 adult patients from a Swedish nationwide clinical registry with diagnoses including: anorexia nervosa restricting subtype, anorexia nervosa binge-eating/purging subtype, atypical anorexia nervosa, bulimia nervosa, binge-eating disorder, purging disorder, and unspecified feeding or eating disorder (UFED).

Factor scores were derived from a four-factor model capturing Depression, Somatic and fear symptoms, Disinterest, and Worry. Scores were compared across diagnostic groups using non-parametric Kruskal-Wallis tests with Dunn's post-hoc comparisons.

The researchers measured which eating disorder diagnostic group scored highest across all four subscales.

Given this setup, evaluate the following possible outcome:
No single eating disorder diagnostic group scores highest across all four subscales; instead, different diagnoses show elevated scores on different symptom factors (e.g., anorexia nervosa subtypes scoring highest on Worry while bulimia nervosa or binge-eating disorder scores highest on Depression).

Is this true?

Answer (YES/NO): NO